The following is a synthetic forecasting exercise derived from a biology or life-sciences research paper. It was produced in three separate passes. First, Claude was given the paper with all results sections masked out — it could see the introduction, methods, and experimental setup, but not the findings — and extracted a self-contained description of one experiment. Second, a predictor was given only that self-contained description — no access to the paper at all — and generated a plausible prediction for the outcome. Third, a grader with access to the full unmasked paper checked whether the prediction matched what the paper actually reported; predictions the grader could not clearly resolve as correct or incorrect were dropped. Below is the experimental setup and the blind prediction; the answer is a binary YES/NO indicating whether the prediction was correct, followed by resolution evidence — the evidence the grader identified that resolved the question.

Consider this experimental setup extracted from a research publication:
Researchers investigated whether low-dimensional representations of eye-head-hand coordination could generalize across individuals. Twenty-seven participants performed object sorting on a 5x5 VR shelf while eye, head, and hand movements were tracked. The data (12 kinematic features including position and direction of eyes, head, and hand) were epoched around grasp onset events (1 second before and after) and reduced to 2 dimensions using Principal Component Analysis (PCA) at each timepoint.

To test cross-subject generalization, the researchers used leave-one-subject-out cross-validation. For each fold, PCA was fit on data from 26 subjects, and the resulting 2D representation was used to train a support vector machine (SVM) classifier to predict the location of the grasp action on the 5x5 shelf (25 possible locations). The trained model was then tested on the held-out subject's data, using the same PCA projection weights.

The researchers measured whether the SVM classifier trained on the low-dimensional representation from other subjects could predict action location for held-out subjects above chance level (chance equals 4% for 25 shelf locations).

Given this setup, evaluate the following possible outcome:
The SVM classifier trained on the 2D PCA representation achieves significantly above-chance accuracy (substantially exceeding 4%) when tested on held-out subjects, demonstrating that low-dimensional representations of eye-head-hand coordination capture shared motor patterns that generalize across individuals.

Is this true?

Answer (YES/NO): YES